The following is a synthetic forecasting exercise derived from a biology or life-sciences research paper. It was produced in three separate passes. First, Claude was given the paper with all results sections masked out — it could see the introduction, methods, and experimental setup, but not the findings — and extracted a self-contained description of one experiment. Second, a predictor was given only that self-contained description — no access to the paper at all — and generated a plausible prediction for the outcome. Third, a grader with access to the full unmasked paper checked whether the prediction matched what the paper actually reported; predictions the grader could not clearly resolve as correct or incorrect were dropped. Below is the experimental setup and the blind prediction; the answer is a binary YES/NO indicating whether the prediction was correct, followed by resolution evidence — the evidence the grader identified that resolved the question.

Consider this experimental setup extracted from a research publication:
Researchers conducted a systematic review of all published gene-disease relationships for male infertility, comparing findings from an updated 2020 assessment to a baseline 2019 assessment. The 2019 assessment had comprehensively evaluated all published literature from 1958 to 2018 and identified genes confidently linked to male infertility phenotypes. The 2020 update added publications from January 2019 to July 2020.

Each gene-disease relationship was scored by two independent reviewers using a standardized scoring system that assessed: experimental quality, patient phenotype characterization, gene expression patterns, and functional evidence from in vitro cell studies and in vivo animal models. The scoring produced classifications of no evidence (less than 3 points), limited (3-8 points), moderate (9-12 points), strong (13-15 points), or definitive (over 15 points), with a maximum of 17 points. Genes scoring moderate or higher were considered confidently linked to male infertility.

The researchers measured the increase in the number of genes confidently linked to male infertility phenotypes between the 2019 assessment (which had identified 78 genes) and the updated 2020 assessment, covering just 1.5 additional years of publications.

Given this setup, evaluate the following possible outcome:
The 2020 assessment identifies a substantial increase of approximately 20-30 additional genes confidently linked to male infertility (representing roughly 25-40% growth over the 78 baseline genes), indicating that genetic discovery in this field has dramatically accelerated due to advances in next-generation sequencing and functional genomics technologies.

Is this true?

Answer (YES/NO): YES